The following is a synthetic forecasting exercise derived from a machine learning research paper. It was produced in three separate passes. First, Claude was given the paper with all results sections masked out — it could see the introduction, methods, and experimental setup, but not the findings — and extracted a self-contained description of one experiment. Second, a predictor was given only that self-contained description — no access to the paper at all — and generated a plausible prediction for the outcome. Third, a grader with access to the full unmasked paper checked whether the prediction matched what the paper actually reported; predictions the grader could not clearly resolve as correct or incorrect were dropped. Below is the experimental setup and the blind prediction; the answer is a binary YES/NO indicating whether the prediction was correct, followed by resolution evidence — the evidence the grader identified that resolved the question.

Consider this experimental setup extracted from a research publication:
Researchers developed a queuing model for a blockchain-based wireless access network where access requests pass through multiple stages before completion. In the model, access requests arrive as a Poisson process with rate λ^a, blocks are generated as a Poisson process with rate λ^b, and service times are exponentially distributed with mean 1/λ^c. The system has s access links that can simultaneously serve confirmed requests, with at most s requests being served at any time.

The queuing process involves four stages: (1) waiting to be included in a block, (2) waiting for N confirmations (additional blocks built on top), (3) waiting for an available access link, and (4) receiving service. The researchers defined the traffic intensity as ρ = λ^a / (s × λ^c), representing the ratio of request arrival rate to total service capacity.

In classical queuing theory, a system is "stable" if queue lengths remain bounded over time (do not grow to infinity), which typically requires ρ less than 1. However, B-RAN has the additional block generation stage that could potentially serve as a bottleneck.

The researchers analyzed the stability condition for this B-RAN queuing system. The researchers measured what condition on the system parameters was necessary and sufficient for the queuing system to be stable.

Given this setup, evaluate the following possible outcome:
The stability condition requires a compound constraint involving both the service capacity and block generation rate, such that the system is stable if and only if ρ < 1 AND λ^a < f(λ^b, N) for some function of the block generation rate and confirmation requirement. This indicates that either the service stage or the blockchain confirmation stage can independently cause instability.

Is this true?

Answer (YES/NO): NO